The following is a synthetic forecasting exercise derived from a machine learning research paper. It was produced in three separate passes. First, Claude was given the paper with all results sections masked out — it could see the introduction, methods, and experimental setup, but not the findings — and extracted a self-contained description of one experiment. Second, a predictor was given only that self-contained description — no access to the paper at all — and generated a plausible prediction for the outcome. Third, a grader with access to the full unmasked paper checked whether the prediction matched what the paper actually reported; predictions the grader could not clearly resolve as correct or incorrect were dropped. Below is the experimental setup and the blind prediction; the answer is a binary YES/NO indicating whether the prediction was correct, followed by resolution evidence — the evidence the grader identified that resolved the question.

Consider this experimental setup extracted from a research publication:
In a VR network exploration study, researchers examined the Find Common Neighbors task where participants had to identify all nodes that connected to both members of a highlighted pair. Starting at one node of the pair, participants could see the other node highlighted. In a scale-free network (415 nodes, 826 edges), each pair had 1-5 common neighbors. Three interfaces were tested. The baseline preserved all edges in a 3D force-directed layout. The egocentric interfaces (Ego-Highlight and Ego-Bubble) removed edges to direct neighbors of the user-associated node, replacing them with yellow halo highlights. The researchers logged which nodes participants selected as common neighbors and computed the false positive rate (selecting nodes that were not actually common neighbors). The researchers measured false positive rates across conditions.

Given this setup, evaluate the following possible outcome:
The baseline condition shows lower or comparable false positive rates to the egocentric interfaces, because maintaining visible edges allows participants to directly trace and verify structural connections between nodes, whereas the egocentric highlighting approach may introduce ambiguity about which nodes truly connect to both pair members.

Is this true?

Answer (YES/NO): YES